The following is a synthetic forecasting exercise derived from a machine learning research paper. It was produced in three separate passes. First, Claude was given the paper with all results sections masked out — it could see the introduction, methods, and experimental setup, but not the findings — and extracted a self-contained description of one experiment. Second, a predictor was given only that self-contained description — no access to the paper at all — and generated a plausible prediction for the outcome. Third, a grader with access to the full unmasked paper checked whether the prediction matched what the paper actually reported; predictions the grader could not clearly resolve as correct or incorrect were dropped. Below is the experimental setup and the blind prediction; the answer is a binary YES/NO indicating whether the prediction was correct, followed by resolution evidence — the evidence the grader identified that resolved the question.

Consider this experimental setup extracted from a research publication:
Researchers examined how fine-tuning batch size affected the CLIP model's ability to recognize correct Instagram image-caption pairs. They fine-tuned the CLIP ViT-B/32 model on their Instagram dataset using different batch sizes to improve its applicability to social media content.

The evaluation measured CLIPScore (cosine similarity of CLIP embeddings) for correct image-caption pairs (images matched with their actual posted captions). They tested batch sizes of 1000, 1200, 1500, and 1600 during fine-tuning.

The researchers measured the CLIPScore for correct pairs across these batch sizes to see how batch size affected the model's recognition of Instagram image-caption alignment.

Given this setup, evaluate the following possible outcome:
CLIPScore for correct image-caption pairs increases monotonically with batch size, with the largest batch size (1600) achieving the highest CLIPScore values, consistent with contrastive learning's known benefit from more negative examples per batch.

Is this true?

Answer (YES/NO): NO